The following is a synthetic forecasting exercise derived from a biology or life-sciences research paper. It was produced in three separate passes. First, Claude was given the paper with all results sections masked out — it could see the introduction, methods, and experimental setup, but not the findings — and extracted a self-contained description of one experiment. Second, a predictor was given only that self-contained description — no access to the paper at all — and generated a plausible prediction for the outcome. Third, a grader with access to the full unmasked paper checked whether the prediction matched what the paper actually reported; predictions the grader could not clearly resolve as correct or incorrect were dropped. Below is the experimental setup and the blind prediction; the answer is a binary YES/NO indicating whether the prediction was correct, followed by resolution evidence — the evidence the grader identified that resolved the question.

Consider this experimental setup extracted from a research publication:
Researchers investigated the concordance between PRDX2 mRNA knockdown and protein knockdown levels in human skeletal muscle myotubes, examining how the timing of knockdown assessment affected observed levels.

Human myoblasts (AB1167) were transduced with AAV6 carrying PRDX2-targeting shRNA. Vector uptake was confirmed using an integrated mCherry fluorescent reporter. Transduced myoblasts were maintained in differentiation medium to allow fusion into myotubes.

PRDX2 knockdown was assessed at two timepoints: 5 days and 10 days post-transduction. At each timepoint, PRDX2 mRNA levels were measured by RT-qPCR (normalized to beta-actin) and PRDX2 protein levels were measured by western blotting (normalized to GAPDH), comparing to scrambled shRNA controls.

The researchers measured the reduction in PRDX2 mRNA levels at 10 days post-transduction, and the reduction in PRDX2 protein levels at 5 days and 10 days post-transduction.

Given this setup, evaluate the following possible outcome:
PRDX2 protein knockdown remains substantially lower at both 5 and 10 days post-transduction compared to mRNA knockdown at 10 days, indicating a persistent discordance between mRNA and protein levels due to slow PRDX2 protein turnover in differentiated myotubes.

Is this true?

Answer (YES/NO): YES